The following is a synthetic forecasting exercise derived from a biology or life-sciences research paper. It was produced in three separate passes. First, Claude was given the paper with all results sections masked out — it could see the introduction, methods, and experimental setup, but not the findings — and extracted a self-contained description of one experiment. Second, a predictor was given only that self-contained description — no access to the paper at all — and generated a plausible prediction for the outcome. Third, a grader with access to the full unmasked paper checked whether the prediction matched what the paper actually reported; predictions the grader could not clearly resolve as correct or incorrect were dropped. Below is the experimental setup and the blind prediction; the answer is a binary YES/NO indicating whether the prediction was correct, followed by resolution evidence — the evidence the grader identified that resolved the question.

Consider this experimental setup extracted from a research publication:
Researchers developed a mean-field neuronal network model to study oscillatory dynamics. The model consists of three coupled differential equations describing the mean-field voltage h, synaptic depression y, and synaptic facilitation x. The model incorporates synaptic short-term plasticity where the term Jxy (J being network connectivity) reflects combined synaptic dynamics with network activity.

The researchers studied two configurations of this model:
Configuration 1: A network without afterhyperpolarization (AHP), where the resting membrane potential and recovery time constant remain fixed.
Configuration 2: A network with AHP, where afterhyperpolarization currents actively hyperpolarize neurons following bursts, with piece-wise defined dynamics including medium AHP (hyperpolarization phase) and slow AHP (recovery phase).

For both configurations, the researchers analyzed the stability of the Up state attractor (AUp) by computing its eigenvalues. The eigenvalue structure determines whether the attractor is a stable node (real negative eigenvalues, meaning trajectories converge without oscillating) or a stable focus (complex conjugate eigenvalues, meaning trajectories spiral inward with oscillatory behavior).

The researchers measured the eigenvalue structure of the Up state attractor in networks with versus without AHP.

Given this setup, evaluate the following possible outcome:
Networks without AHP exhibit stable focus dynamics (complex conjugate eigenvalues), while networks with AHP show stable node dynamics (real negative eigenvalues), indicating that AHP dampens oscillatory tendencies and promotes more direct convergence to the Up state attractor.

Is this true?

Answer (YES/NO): YES